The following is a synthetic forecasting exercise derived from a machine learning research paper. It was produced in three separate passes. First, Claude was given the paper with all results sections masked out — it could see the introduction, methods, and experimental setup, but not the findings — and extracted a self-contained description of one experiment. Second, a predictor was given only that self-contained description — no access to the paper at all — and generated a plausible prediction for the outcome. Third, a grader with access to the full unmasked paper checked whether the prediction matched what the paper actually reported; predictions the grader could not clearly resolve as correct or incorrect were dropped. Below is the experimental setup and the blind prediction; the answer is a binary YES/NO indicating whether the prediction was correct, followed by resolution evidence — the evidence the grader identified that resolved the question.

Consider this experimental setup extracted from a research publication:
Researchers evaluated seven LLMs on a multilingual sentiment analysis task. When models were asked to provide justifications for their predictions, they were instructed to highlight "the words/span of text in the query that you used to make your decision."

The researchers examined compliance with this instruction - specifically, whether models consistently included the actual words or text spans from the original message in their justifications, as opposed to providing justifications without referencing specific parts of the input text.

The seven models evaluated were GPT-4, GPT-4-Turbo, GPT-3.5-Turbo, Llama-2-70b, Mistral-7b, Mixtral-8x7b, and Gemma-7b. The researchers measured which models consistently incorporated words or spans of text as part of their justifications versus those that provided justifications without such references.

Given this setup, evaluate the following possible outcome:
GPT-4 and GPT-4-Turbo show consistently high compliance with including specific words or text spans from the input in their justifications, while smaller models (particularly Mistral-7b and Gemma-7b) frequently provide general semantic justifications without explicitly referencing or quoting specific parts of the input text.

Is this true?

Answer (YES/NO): NO